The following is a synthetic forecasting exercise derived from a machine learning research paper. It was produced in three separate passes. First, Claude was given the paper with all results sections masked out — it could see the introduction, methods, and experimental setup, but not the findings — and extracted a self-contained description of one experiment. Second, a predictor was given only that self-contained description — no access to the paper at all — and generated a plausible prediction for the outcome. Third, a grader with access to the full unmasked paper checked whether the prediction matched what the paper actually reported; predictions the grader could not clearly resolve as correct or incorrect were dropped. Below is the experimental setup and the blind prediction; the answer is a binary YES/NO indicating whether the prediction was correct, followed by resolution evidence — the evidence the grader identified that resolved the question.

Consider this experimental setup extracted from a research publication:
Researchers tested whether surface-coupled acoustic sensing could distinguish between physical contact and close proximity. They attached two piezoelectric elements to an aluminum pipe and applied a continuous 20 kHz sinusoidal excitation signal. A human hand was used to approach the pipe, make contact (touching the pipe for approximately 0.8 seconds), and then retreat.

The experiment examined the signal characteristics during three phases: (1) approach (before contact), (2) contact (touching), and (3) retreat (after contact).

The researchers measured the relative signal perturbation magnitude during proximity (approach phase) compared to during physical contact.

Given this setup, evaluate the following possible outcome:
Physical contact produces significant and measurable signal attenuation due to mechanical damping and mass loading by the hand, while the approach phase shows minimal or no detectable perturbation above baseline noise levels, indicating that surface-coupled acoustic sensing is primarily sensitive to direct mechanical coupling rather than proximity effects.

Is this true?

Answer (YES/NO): NO